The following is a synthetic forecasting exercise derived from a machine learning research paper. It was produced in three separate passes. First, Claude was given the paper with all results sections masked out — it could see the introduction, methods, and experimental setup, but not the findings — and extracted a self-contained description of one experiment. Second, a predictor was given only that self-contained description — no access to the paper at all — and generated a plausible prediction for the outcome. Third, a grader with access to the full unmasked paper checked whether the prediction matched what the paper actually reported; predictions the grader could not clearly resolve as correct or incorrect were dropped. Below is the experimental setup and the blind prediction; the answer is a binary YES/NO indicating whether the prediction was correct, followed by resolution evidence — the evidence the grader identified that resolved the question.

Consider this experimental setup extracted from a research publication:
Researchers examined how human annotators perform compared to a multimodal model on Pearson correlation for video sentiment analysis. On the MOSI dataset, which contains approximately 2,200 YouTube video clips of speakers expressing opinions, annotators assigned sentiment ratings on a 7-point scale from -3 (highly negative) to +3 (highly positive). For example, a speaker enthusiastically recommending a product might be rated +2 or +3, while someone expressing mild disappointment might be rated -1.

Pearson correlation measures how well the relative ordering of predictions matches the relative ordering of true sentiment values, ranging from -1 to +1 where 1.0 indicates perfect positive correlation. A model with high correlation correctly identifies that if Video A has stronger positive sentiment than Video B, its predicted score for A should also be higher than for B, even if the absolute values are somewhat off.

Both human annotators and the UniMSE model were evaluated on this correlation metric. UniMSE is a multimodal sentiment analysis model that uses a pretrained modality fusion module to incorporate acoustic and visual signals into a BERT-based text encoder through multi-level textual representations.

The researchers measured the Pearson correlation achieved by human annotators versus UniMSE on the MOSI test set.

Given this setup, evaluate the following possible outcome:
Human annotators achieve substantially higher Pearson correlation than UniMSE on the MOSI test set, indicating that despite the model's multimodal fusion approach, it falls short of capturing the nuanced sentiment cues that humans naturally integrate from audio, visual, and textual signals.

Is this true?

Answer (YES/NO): NO